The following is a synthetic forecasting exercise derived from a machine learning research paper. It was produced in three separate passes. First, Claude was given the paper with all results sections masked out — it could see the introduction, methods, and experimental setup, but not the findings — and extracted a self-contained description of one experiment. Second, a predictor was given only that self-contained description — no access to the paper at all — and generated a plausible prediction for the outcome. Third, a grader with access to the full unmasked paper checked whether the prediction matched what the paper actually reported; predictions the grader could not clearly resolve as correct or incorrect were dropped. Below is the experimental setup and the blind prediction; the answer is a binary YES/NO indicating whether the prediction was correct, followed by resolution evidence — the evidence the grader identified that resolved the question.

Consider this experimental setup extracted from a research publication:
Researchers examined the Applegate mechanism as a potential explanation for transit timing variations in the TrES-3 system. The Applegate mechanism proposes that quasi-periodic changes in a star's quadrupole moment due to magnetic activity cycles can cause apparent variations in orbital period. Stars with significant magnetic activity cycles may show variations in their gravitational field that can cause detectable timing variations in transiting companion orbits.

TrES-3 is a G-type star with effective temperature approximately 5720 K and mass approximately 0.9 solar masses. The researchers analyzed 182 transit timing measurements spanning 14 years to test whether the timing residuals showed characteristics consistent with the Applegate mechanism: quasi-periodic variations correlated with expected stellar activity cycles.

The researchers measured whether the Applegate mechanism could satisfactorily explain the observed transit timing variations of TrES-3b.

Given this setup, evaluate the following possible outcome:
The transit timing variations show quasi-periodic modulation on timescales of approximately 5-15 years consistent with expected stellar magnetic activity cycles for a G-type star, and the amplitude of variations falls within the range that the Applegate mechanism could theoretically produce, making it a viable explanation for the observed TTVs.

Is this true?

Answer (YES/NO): NO